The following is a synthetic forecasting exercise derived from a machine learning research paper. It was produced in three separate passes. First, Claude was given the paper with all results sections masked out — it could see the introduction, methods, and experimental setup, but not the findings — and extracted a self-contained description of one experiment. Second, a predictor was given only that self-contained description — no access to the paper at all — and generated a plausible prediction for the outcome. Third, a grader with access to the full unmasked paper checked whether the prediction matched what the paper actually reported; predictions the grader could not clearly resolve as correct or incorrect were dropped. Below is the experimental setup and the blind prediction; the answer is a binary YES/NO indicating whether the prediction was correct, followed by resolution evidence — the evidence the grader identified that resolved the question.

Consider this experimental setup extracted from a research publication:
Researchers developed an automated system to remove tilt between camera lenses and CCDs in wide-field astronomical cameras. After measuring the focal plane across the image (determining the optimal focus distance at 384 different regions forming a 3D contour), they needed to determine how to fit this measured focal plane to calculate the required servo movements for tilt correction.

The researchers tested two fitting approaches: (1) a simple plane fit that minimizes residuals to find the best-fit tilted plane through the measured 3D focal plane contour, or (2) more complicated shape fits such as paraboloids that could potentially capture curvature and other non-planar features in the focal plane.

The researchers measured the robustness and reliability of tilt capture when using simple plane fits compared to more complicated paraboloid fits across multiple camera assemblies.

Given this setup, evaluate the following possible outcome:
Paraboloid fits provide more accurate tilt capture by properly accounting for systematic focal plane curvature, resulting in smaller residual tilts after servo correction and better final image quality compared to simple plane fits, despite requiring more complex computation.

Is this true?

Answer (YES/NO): NO